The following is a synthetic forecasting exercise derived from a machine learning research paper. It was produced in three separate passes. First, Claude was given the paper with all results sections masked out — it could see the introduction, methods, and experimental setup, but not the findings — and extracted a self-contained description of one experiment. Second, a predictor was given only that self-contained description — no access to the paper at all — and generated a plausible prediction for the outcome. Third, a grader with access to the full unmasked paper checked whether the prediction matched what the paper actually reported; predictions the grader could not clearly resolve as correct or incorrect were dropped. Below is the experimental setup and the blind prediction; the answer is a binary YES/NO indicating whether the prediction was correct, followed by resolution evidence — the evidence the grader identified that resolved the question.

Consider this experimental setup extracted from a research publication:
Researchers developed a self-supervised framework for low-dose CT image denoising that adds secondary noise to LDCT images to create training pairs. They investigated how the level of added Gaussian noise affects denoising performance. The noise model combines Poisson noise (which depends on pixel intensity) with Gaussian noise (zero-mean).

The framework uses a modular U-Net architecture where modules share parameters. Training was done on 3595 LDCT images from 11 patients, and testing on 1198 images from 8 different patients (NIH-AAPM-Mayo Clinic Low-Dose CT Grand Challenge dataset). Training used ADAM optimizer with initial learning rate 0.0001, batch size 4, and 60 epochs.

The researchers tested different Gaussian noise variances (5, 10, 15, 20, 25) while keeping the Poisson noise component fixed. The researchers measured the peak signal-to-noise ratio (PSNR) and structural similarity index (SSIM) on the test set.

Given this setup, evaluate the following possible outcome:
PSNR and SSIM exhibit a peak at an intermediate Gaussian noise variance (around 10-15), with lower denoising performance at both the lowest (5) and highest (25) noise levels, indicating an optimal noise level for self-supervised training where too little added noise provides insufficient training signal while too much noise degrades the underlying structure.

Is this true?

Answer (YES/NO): YES